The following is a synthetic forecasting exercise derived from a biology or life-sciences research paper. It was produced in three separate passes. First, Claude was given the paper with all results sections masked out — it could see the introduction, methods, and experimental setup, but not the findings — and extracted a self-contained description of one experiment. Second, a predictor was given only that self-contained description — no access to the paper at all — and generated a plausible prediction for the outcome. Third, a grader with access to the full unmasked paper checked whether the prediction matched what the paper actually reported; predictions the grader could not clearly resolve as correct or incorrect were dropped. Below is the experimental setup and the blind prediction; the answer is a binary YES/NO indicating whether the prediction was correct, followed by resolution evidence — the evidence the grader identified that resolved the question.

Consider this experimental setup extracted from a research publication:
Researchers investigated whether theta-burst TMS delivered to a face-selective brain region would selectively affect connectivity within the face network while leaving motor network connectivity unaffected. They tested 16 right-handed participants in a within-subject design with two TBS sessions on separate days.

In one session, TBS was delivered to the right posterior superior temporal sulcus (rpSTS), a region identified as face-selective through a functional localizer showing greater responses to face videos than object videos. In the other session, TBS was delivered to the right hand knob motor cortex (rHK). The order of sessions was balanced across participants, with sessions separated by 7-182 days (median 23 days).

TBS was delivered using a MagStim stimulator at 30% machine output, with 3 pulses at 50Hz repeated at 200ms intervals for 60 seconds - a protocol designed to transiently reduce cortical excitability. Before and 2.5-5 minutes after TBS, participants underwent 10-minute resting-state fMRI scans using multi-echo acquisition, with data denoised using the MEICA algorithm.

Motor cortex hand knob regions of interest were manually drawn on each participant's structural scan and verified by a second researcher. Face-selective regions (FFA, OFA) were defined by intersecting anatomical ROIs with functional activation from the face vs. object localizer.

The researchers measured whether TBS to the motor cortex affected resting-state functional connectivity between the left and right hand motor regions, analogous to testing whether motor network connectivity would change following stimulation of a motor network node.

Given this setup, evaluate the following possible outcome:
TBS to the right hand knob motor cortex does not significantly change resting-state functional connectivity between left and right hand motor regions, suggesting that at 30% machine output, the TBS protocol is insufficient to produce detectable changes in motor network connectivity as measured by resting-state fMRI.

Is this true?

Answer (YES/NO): NO